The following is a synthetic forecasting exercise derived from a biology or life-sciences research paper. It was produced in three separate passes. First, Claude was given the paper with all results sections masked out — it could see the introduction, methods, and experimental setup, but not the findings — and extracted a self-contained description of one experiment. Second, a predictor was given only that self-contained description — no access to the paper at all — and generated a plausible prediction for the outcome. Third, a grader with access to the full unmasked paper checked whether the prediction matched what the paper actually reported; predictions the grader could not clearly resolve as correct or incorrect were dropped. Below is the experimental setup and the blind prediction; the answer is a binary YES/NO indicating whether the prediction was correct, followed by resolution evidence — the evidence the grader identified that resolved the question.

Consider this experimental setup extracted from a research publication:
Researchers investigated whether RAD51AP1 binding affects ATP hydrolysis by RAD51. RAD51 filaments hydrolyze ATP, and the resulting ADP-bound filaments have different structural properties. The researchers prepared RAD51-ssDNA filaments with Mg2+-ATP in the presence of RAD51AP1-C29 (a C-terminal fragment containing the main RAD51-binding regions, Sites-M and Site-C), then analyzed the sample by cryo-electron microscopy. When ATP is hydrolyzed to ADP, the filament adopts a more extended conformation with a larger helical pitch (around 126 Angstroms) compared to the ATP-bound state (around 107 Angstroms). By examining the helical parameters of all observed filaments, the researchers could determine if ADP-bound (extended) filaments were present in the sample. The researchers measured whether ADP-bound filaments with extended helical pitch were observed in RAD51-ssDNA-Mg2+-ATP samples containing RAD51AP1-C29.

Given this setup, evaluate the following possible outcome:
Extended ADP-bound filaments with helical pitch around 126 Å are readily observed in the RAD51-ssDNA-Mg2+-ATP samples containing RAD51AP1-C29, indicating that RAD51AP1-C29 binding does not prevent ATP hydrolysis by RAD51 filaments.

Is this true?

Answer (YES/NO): NO